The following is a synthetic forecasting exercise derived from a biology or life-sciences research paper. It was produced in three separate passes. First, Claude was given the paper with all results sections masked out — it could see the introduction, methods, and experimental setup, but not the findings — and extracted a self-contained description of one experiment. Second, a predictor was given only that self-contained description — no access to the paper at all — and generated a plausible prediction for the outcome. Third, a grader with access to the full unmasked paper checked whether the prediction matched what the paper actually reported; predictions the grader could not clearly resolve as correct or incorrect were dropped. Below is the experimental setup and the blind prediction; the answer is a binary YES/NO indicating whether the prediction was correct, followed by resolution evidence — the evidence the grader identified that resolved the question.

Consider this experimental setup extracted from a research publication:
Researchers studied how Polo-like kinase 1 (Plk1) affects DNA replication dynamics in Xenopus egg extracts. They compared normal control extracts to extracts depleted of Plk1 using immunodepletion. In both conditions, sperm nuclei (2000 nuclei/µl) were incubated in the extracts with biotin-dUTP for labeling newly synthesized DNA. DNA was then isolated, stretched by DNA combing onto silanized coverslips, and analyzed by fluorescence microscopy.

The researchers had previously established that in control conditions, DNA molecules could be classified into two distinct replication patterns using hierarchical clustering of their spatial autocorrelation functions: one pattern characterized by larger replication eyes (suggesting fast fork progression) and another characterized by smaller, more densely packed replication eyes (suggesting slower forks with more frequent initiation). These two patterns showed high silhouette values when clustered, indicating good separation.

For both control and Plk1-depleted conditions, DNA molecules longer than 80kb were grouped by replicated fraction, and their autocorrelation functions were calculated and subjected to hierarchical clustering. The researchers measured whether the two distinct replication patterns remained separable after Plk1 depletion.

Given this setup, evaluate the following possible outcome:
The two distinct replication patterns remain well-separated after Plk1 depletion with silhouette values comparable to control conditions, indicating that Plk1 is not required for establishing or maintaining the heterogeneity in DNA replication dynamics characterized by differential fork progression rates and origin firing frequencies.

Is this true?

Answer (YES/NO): NO